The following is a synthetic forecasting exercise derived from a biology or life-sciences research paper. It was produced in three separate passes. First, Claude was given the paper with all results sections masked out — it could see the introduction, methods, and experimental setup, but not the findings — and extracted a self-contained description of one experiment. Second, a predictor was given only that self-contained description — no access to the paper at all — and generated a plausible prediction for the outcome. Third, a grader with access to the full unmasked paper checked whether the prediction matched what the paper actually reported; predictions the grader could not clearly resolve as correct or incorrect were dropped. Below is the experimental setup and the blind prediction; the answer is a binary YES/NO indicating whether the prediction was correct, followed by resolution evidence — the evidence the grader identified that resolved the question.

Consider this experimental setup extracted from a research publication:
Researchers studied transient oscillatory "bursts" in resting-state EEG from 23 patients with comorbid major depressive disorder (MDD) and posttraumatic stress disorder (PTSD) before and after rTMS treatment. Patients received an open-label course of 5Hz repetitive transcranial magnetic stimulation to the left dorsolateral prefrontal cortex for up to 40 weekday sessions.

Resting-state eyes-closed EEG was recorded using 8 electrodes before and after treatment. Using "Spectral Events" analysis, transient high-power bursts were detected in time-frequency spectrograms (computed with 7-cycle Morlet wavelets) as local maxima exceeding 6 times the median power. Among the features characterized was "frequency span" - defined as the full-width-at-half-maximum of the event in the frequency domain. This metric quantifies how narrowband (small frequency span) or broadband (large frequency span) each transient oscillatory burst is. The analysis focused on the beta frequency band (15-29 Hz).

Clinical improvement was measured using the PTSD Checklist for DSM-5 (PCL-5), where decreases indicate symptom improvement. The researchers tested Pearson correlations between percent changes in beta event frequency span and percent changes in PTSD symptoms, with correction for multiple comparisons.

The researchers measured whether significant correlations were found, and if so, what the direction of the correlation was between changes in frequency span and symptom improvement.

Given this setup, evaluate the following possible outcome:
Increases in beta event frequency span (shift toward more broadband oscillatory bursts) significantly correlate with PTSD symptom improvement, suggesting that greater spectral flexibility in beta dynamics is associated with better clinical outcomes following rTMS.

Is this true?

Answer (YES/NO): NO